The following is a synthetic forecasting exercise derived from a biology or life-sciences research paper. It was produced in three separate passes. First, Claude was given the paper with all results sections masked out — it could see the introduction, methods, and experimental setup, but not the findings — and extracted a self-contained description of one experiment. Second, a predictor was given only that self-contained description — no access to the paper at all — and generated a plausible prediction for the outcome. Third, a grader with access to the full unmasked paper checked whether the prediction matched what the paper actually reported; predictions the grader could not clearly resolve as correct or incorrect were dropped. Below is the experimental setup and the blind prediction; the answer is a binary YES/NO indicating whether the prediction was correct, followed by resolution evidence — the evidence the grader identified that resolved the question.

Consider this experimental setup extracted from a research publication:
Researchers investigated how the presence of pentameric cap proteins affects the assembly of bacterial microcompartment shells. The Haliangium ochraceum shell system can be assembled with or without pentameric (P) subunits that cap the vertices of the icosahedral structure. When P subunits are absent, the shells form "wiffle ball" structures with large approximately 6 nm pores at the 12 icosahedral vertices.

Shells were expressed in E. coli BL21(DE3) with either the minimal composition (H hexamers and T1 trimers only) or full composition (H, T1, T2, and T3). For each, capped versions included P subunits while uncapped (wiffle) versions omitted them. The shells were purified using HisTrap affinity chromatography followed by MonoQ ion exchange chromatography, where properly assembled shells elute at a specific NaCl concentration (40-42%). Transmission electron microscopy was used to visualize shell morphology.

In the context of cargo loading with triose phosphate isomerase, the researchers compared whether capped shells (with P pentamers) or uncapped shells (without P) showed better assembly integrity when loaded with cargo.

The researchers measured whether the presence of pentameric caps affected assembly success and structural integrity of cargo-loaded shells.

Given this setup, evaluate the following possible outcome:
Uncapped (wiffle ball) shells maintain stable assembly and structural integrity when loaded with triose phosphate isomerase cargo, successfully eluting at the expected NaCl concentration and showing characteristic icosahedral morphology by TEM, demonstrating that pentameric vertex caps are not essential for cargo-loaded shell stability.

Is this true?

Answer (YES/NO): NO